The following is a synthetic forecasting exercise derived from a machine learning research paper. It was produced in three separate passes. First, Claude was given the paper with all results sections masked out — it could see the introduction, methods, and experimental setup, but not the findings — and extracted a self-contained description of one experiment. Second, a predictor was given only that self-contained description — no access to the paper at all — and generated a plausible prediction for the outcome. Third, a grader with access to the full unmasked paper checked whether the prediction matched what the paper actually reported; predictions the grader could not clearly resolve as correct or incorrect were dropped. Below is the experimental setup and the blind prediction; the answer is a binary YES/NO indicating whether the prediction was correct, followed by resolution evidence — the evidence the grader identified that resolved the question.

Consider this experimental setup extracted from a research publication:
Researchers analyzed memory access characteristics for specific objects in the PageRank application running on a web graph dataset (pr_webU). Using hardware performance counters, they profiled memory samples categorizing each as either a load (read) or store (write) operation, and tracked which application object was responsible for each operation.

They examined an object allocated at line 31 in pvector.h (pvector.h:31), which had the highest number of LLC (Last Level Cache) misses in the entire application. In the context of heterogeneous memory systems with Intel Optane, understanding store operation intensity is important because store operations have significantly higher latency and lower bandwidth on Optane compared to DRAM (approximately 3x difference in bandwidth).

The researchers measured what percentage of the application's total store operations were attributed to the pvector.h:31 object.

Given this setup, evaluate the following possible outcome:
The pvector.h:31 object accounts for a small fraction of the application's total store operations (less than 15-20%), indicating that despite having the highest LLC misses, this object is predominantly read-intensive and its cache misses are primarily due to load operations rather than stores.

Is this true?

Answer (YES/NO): YES